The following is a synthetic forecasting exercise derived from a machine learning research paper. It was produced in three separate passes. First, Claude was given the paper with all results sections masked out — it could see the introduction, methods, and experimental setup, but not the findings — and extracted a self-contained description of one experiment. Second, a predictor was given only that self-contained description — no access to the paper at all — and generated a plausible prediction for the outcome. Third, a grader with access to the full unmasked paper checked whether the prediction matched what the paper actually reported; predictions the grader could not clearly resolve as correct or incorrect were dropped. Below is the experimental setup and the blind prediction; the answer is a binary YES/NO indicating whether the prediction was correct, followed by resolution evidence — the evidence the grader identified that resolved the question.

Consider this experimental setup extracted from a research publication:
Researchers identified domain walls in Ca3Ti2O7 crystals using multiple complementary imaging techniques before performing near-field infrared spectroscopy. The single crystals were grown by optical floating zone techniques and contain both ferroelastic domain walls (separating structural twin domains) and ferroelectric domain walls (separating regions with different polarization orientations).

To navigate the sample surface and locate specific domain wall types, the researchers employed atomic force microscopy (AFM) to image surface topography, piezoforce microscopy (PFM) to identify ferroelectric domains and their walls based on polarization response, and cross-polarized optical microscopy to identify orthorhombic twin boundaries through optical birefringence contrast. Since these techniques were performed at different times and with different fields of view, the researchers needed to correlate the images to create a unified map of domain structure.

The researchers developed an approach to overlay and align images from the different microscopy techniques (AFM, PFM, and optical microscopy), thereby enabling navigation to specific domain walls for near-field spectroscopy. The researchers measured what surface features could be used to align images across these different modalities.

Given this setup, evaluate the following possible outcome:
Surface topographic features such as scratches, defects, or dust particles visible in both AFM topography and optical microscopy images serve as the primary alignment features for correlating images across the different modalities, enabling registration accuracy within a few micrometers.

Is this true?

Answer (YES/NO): NO